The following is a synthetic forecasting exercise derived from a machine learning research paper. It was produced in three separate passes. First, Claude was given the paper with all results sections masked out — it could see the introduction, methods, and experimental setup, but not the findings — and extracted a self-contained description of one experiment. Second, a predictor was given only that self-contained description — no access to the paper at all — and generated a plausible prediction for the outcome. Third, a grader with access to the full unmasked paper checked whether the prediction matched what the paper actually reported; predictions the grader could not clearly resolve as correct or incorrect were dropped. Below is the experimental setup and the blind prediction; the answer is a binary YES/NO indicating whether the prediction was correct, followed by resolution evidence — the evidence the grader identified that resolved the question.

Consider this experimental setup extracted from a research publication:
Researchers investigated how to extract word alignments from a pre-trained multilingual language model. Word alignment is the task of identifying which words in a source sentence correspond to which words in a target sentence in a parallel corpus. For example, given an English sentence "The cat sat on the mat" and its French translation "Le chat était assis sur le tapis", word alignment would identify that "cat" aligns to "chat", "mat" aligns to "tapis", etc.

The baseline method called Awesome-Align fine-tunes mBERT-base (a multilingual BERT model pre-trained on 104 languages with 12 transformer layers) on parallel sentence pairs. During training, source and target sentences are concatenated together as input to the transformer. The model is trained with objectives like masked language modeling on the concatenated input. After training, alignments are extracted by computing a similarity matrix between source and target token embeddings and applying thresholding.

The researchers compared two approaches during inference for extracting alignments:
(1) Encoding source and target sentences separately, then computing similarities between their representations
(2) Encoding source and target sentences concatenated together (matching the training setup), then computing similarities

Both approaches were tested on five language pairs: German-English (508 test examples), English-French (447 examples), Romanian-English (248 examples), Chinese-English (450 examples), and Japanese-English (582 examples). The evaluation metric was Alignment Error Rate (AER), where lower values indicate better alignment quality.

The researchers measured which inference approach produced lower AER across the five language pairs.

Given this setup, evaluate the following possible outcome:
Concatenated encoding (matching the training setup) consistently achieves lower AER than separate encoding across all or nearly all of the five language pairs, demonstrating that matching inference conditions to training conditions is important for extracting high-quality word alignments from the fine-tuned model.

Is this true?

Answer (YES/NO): NO